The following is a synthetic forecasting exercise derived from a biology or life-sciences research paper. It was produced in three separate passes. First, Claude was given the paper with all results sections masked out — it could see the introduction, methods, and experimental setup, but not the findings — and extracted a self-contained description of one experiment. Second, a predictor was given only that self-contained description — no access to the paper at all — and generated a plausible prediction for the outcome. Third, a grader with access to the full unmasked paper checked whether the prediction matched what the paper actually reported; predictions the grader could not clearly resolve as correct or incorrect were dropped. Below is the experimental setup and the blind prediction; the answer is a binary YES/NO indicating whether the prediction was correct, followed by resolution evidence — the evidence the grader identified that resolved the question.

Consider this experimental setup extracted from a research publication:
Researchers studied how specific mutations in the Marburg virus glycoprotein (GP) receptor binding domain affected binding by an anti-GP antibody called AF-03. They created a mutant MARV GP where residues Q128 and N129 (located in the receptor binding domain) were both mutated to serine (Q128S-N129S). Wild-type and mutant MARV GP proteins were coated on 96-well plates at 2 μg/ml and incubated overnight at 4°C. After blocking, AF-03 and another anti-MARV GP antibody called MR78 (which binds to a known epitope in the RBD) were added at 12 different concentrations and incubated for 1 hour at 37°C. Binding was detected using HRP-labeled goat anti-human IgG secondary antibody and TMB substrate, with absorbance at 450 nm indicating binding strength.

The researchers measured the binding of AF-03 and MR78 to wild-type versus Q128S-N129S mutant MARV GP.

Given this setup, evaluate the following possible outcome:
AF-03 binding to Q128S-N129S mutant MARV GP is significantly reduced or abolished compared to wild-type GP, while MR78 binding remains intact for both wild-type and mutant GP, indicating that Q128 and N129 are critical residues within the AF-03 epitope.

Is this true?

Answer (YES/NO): YES